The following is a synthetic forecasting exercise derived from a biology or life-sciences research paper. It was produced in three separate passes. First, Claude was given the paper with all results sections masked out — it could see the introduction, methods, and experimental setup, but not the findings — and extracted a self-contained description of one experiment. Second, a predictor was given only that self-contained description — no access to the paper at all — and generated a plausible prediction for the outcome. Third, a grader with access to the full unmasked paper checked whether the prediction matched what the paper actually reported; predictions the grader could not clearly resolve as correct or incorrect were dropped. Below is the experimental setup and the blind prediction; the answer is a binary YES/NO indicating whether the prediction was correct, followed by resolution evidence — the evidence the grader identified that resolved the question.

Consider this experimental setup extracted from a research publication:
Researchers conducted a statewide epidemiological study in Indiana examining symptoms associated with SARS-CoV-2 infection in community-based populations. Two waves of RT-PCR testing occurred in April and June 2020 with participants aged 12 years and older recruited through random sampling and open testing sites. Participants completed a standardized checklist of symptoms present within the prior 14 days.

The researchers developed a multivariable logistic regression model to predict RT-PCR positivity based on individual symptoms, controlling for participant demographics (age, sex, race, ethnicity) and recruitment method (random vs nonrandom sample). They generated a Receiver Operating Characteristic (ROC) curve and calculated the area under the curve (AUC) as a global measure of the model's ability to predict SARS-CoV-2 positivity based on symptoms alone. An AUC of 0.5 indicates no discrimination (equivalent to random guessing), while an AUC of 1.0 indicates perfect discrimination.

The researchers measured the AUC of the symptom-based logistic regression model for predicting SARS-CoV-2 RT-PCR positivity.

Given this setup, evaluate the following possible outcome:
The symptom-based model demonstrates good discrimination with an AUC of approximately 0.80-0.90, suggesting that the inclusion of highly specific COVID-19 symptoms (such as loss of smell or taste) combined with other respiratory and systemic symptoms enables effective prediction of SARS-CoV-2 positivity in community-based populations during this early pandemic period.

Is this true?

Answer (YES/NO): NO